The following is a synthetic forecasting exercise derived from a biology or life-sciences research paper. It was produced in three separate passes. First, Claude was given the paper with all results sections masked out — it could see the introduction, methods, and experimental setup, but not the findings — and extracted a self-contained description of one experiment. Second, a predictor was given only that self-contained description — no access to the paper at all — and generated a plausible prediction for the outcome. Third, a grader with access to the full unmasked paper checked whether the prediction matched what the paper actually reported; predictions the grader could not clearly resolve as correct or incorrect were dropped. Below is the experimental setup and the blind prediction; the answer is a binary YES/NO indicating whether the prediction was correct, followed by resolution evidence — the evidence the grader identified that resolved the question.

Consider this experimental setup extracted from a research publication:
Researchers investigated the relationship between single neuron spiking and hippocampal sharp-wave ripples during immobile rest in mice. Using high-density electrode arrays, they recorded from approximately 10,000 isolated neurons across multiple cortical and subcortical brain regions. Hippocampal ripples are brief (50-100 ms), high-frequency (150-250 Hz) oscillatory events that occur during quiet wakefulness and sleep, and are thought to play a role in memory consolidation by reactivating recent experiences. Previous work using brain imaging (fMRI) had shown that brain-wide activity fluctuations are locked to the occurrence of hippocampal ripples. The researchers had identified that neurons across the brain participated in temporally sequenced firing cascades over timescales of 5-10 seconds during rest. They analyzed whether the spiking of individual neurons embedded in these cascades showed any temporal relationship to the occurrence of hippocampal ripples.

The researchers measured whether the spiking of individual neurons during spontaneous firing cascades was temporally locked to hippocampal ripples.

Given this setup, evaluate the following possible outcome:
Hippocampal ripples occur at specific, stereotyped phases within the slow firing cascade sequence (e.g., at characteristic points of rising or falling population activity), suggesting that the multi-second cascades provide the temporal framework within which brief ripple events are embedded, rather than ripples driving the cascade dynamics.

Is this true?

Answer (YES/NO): YES